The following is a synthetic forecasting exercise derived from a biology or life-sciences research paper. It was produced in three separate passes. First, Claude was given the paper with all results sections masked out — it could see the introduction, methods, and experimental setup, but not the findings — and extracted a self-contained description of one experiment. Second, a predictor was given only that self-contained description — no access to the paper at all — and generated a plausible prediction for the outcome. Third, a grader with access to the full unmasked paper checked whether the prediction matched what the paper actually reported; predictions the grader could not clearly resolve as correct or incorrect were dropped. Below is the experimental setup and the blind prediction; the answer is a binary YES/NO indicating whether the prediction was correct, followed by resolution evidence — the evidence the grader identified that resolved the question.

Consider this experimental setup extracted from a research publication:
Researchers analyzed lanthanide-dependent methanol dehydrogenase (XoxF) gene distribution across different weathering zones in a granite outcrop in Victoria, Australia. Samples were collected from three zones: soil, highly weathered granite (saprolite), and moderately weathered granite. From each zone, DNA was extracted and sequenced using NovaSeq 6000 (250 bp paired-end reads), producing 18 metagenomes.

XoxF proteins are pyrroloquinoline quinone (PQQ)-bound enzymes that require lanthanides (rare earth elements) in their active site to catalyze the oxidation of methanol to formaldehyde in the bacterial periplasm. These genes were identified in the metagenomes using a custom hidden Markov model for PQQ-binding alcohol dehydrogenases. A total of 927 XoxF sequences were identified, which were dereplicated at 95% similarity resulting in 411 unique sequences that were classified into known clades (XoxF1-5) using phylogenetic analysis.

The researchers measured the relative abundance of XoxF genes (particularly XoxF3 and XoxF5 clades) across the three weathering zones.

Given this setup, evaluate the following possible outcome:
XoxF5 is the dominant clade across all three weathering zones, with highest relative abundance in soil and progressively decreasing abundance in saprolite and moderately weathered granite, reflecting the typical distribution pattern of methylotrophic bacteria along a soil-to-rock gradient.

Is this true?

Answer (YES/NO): NO